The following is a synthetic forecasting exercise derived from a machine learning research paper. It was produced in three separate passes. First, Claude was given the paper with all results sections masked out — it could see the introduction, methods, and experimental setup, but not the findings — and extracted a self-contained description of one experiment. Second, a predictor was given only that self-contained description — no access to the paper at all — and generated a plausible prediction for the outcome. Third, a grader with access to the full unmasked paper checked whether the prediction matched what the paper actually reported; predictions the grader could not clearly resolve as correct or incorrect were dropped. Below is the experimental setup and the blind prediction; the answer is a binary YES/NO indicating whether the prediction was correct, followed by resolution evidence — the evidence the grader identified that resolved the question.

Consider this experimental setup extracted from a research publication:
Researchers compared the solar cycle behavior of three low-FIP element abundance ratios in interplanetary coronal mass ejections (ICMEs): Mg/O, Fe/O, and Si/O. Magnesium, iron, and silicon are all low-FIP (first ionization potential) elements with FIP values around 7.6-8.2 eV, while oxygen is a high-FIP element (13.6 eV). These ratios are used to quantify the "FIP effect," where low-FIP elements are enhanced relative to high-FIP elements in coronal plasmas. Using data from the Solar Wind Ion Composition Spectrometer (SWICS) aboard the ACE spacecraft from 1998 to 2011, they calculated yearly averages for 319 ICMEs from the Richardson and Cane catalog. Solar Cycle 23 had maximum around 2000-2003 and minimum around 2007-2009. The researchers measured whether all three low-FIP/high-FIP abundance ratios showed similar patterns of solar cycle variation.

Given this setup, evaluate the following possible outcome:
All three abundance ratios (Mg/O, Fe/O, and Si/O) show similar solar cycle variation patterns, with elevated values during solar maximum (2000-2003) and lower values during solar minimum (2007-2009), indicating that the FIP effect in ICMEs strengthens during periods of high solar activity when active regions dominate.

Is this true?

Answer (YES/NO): YES